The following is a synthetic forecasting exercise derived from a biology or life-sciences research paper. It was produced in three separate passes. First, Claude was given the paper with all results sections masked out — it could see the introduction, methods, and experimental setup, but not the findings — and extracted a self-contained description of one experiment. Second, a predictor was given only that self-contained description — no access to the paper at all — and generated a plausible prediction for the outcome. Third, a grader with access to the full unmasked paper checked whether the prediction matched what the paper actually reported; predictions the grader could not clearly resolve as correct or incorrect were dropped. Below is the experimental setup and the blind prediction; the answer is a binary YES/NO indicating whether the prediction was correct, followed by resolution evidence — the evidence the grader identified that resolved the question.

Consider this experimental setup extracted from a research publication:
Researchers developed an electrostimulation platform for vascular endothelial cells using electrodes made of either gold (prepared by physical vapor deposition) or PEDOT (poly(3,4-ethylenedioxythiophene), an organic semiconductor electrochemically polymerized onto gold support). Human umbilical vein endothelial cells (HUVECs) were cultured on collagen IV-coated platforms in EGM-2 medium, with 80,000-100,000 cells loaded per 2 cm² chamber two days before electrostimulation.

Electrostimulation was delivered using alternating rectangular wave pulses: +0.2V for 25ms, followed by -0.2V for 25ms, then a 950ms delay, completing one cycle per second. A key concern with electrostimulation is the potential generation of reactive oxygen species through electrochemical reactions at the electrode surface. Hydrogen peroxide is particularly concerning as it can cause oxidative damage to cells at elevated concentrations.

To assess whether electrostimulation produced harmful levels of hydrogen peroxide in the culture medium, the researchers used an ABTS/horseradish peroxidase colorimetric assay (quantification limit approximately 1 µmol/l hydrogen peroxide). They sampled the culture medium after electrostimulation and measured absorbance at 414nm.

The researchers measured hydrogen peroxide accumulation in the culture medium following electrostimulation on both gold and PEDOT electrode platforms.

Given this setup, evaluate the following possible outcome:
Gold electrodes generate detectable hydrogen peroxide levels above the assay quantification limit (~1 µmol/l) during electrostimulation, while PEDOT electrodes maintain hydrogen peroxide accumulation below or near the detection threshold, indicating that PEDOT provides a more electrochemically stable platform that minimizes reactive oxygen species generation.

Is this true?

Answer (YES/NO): NO